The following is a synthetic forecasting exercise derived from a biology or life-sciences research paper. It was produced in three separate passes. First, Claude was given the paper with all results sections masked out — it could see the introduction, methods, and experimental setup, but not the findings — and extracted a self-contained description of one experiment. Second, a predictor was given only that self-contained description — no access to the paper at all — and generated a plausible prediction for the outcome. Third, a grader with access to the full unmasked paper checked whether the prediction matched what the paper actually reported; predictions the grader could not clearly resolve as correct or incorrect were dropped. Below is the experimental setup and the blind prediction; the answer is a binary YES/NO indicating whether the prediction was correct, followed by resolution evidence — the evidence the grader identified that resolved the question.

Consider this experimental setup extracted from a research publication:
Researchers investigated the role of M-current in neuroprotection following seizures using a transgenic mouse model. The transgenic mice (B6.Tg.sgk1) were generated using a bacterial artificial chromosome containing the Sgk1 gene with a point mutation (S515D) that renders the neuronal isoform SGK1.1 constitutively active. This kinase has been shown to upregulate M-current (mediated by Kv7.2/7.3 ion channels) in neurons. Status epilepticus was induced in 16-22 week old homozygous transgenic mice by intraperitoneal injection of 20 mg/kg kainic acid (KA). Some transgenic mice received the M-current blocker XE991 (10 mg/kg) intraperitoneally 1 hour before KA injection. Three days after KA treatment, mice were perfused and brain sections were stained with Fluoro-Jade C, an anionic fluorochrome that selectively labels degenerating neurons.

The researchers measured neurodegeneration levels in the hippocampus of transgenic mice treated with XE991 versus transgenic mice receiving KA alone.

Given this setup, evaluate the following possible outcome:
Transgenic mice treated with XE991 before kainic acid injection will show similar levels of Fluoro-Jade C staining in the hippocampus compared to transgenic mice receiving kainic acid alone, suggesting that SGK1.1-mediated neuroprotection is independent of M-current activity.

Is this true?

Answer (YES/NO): NO